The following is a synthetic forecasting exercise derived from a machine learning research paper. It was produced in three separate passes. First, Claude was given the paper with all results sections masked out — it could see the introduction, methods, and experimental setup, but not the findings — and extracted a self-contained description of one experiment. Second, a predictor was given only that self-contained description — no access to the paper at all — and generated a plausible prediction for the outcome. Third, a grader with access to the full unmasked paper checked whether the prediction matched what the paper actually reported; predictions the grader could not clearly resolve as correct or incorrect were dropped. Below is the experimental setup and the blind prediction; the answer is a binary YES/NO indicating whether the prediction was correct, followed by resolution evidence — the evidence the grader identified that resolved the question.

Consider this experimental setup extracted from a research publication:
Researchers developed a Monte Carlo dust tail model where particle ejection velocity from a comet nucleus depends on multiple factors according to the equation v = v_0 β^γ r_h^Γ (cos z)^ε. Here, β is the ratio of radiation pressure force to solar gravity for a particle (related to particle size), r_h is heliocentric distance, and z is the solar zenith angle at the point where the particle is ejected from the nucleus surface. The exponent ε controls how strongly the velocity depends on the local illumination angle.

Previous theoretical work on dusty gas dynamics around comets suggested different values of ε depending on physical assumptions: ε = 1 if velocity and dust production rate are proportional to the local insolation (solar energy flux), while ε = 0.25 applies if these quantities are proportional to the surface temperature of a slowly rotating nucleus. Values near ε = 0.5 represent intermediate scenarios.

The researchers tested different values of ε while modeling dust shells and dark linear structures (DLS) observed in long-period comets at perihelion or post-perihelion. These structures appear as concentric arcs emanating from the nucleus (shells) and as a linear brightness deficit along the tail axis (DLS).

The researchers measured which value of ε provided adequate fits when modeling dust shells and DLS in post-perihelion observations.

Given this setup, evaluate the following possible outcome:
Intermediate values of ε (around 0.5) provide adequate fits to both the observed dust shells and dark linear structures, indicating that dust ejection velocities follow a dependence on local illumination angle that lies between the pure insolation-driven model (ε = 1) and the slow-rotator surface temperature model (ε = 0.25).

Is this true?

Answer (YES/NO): YES